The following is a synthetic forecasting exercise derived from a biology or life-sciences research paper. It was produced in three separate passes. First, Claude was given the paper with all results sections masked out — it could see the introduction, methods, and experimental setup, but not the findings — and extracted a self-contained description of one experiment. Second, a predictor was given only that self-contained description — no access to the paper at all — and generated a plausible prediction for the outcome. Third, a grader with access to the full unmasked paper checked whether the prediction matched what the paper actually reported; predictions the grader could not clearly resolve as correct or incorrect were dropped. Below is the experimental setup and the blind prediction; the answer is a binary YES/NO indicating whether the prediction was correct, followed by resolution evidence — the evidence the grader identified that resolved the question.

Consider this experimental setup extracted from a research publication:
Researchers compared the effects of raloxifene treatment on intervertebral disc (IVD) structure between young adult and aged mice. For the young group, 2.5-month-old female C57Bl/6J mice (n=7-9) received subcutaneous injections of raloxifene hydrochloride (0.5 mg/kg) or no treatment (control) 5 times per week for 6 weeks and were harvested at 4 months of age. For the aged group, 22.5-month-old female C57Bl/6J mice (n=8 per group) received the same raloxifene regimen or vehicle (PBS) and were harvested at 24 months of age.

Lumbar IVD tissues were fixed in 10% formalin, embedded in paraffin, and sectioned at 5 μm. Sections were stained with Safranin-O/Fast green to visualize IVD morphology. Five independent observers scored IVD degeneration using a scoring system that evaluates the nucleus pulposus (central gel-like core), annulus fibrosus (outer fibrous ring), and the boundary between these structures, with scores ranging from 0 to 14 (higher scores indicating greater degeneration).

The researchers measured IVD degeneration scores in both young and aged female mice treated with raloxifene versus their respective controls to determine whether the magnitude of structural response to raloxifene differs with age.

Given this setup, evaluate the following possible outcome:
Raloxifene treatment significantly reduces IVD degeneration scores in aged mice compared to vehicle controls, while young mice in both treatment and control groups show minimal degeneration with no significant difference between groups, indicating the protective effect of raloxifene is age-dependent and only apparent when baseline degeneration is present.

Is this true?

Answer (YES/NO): NO